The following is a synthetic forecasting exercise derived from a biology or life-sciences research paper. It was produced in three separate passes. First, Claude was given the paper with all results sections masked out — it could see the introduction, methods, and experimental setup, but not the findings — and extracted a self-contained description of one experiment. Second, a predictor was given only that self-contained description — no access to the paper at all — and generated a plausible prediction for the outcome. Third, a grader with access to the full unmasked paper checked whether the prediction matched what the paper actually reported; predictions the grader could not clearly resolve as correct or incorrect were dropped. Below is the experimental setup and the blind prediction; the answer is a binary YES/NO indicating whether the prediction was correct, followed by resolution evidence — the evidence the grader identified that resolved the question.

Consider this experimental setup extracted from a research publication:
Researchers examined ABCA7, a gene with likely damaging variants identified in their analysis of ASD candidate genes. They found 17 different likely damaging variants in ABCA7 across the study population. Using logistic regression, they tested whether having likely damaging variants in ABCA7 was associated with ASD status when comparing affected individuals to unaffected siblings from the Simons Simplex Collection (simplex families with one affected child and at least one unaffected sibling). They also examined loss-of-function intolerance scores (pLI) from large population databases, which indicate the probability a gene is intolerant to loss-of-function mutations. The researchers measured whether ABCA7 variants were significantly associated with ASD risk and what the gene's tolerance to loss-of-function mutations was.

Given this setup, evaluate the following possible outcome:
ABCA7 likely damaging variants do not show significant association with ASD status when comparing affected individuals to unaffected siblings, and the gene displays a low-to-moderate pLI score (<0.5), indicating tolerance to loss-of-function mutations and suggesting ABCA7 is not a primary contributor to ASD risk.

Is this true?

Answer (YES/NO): YES